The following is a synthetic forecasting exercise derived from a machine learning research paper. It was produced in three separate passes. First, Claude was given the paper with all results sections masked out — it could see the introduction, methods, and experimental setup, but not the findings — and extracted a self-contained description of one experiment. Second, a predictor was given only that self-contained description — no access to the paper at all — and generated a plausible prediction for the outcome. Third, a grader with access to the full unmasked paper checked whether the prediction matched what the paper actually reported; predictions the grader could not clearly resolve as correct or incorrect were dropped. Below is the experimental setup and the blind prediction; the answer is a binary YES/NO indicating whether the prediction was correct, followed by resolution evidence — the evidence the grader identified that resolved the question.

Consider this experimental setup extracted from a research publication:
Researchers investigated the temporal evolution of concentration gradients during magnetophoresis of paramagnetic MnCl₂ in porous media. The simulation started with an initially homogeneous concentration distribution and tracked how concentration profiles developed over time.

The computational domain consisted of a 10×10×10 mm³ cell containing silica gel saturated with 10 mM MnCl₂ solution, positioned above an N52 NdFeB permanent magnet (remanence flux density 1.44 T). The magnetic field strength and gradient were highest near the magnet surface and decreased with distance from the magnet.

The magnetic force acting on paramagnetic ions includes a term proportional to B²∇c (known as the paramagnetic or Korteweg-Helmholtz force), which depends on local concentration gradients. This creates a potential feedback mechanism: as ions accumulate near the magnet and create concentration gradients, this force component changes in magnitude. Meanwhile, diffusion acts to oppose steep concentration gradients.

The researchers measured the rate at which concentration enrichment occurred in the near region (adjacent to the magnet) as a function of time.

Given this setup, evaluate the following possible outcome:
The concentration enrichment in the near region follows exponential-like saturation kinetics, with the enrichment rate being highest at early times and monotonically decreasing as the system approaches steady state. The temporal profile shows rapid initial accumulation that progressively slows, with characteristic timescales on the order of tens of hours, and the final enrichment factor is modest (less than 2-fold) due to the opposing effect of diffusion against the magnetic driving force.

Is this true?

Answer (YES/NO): NO